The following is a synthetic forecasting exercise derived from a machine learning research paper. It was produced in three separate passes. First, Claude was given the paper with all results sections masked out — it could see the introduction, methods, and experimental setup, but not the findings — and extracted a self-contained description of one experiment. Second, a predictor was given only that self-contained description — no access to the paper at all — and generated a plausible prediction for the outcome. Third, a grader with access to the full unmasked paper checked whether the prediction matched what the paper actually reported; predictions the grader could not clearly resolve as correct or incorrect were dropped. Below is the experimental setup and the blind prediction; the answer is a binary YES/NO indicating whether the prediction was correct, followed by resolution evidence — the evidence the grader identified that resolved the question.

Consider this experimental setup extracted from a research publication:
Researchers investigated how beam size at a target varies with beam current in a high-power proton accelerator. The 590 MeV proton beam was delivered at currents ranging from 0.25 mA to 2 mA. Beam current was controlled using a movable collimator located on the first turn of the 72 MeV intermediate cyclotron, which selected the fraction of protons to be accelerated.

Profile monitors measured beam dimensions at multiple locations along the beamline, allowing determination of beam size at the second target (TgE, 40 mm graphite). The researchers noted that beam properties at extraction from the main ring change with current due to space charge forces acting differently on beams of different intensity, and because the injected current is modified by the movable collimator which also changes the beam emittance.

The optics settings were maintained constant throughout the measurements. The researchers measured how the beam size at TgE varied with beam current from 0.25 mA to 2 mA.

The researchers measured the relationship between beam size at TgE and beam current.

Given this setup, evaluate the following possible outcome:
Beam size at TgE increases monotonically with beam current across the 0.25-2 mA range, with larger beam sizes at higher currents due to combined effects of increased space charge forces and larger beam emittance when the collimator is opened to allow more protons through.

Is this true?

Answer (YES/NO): YES